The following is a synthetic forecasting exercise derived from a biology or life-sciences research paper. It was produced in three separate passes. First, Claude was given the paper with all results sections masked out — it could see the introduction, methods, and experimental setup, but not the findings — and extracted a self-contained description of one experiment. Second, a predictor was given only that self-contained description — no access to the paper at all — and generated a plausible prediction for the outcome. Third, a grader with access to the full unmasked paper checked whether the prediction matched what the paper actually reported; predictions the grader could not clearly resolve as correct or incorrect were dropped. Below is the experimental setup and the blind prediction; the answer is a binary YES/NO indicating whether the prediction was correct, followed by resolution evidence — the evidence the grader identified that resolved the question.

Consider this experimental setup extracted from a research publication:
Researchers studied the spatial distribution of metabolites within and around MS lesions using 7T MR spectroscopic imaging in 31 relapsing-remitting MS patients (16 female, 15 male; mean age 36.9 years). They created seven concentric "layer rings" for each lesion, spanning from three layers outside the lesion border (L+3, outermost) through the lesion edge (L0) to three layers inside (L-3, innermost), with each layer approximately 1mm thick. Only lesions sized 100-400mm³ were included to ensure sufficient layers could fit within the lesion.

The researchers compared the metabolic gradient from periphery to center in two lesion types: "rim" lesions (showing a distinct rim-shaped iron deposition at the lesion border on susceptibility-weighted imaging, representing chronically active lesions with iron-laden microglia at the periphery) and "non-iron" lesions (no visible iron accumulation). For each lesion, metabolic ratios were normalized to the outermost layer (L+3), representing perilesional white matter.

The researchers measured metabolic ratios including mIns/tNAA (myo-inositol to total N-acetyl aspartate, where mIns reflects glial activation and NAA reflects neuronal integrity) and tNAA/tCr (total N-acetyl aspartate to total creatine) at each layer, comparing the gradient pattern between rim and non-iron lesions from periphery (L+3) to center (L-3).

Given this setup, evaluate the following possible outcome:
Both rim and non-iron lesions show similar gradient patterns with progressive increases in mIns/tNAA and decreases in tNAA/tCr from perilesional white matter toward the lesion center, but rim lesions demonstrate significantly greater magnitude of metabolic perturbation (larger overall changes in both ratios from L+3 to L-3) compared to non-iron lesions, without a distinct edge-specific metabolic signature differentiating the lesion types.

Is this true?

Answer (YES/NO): YES